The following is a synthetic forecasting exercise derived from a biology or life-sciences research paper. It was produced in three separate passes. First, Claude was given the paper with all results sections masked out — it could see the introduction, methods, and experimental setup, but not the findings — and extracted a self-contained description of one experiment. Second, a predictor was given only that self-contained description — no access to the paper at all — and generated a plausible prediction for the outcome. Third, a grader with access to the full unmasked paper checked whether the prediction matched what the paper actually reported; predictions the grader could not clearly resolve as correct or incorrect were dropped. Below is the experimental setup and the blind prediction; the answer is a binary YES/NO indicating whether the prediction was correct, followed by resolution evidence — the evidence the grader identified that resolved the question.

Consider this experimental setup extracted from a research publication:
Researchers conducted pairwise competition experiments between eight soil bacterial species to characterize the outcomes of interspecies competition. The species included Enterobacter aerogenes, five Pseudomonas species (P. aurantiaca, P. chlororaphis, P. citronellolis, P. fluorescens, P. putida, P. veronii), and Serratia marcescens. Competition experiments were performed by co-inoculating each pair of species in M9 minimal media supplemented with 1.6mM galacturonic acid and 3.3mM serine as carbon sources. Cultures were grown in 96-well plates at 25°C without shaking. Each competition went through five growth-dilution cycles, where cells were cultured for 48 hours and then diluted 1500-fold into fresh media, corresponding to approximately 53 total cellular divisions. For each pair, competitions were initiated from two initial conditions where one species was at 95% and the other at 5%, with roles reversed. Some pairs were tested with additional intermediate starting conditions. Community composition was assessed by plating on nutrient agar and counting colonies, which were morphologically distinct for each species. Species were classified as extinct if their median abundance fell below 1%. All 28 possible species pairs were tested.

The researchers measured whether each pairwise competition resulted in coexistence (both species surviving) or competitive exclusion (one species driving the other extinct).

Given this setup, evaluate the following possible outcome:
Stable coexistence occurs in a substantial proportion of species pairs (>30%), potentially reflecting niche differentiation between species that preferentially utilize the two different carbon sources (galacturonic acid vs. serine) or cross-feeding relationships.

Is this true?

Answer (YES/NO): YES